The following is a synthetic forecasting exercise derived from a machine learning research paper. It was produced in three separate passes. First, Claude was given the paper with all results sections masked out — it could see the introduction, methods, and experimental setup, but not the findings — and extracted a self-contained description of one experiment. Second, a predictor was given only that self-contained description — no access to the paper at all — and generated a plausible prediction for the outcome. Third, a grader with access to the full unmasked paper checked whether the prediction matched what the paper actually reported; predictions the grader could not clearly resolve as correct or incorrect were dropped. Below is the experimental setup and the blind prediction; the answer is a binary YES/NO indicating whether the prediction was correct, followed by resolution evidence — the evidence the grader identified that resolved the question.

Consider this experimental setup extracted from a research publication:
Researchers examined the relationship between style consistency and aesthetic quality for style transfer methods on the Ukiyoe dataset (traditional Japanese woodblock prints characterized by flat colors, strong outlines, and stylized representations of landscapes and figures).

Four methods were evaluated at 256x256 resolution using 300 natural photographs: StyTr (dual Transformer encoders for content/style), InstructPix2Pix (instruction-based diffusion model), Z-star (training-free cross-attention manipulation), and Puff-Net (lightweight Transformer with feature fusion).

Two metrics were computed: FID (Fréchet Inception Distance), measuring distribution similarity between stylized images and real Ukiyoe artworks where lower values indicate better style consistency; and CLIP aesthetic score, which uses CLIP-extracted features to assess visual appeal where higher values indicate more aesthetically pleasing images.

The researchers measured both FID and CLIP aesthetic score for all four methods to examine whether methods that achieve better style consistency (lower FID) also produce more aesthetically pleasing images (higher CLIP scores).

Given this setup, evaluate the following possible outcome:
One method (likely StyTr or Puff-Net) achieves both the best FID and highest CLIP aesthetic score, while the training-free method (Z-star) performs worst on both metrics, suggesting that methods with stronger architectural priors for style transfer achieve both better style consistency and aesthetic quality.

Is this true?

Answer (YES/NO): NO